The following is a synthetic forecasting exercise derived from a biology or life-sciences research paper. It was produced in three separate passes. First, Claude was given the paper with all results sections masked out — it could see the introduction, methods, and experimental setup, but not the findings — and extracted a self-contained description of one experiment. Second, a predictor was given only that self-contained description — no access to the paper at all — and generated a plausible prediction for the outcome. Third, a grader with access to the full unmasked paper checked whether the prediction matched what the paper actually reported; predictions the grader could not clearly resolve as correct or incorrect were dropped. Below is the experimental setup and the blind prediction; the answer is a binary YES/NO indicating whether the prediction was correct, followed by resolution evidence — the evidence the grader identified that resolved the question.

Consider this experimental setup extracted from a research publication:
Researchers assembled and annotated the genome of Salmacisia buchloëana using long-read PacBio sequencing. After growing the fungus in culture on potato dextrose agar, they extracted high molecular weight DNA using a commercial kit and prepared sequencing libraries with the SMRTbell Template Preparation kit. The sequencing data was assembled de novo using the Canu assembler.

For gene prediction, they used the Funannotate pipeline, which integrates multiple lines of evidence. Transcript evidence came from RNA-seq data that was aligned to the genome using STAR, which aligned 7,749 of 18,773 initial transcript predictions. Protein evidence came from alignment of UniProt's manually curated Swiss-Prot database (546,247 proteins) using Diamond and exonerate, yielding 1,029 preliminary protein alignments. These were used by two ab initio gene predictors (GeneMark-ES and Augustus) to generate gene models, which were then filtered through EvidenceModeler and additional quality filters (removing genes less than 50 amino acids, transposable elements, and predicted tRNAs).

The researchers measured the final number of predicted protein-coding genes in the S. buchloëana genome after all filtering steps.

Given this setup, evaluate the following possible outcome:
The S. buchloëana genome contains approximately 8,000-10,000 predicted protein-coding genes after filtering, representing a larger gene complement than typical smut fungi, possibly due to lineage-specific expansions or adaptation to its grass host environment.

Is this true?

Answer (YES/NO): NO